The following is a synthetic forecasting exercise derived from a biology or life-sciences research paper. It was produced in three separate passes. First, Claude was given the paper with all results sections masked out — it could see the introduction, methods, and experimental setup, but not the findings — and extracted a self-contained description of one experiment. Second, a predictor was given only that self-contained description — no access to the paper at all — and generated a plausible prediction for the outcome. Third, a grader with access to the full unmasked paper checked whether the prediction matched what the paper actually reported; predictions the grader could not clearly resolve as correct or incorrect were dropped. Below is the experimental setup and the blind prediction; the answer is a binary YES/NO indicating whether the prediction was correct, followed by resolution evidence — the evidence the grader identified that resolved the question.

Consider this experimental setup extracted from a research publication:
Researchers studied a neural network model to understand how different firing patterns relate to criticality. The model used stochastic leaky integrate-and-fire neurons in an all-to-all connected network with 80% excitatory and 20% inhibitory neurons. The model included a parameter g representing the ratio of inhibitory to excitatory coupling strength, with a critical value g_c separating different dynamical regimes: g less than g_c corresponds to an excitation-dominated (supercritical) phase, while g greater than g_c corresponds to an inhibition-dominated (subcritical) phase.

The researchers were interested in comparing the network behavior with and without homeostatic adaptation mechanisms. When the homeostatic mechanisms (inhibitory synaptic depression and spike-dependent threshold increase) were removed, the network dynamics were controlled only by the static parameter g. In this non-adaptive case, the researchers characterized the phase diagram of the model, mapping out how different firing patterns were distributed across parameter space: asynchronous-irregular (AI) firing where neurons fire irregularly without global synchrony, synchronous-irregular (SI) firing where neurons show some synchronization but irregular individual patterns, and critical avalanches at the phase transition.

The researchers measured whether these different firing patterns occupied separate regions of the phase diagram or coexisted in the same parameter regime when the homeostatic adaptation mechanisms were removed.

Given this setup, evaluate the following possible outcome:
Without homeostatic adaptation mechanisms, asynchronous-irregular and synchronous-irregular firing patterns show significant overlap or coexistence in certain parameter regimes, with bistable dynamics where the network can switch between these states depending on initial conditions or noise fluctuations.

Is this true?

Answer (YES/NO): NO